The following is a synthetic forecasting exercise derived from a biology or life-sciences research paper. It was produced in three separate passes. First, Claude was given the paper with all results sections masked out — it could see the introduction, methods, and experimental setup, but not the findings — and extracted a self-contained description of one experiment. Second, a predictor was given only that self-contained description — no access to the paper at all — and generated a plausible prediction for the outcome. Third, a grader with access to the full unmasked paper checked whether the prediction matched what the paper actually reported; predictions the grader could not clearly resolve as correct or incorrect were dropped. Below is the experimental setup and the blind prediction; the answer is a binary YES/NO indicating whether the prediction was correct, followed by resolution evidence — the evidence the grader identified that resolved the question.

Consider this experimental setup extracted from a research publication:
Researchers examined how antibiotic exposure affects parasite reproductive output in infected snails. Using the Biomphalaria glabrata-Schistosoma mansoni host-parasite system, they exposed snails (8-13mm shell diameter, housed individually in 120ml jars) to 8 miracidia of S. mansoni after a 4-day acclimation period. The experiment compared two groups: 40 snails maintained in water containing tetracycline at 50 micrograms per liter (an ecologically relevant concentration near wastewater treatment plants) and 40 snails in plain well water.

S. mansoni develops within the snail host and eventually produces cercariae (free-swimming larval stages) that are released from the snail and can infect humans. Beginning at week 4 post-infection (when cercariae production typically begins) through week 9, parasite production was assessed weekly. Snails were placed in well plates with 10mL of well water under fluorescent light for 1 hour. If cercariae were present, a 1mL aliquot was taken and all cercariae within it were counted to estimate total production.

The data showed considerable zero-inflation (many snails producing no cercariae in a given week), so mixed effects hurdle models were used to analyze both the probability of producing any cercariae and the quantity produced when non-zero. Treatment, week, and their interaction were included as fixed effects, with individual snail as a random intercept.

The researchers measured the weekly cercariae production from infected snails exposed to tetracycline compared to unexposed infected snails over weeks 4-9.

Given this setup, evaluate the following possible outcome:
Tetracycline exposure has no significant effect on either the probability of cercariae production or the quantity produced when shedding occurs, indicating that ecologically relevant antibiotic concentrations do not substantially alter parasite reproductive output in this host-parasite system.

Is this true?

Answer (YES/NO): NO